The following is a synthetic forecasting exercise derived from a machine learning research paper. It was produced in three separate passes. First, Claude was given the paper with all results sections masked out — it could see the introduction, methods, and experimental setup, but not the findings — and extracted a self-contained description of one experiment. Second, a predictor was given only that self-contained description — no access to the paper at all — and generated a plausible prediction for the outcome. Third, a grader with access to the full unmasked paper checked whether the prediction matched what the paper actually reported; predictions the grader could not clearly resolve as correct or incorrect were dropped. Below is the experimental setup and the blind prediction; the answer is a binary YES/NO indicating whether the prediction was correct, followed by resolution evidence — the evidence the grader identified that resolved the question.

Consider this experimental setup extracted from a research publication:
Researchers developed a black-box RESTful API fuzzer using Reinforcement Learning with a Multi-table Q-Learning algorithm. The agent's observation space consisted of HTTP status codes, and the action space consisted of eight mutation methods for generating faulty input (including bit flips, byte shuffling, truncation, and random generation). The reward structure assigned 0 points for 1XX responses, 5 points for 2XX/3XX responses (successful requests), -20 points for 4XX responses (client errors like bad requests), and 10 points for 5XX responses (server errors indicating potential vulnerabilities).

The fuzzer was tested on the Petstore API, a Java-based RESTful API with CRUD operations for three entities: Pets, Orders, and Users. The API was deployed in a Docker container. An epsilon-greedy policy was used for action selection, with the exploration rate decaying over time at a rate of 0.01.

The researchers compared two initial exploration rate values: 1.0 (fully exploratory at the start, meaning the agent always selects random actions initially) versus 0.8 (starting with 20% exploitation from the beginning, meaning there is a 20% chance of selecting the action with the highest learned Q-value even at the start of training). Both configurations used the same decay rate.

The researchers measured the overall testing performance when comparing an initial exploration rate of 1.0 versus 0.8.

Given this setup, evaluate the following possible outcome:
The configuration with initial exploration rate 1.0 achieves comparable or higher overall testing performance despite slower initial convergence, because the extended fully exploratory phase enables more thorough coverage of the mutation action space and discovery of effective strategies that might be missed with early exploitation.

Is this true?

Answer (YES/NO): YES